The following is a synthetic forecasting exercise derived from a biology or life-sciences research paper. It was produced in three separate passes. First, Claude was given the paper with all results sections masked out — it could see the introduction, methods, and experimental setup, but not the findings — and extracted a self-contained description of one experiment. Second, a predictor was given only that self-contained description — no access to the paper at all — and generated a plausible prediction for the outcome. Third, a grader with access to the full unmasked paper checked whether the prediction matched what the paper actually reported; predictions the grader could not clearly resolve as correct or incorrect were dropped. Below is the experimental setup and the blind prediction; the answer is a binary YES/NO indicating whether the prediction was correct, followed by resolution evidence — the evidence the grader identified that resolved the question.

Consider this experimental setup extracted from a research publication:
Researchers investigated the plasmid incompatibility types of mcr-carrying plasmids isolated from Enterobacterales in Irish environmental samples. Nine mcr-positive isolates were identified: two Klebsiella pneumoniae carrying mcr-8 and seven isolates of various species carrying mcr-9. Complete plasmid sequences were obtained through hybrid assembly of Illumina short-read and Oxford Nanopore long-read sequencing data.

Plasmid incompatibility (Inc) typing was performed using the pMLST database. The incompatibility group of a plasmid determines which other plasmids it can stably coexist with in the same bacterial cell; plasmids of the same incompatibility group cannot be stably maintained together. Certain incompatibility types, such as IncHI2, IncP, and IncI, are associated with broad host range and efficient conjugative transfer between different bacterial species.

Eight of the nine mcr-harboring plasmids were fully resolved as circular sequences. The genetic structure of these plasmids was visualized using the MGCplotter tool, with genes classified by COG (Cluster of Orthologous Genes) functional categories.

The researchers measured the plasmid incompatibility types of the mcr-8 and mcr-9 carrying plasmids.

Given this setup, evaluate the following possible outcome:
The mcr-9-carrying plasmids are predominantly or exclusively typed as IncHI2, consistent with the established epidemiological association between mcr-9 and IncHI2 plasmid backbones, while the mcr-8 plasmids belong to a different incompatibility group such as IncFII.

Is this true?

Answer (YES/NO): YES